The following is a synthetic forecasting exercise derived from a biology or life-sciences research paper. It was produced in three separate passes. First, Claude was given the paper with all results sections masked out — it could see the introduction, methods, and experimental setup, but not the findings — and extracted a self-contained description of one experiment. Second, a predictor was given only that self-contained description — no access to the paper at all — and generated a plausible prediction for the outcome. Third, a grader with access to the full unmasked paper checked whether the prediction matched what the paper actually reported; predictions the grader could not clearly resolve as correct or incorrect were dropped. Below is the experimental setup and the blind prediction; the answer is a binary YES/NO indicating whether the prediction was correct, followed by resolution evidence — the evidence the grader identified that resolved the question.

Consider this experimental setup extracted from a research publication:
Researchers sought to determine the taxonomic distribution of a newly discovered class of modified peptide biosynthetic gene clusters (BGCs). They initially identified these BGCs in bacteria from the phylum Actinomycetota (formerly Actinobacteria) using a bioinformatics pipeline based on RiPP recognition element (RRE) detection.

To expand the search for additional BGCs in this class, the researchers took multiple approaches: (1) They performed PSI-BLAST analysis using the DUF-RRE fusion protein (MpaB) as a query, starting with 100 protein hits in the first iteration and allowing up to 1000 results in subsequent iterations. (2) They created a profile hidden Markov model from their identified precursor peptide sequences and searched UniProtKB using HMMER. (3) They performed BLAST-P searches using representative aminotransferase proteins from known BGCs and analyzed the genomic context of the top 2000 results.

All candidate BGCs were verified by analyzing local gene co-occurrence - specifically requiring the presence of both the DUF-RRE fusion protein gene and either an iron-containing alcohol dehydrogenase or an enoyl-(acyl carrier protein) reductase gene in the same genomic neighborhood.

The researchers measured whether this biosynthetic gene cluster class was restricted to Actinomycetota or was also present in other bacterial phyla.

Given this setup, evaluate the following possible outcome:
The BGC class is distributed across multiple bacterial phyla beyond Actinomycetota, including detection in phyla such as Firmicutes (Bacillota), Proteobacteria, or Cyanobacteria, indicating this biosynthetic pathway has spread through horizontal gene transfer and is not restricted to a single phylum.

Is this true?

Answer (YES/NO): NO